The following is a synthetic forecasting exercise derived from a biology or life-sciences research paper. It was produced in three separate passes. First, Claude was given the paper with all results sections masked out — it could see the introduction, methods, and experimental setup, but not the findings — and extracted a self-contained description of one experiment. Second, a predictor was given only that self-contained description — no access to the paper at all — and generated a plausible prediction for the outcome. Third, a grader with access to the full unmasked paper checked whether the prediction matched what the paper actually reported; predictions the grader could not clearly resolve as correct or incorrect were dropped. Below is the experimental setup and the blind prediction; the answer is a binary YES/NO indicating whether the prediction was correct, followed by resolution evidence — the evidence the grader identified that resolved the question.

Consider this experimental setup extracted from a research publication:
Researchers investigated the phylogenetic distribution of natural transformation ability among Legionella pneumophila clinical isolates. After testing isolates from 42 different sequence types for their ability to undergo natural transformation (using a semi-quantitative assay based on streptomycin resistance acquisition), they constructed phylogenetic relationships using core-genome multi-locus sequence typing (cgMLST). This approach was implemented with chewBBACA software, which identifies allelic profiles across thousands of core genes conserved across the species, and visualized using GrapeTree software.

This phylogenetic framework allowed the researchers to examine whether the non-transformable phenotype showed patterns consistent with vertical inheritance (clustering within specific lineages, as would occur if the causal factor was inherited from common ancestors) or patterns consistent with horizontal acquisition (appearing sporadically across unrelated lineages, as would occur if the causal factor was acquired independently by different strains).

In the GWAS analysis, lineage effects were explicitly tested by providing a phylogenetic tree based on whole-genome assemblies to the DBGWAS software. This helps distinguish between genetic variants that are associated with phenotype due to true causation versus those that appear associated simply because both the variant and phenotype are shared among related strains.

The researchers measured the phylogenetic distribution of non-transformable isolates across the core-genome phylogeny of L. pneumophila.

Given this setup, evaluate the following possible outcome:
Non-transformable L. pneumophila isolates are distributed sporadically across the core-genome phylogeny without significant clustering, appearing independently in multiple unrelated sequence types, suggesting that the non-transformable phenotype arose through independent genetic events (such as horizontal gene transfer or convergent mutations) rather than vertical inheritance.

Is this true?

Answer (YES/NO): NO